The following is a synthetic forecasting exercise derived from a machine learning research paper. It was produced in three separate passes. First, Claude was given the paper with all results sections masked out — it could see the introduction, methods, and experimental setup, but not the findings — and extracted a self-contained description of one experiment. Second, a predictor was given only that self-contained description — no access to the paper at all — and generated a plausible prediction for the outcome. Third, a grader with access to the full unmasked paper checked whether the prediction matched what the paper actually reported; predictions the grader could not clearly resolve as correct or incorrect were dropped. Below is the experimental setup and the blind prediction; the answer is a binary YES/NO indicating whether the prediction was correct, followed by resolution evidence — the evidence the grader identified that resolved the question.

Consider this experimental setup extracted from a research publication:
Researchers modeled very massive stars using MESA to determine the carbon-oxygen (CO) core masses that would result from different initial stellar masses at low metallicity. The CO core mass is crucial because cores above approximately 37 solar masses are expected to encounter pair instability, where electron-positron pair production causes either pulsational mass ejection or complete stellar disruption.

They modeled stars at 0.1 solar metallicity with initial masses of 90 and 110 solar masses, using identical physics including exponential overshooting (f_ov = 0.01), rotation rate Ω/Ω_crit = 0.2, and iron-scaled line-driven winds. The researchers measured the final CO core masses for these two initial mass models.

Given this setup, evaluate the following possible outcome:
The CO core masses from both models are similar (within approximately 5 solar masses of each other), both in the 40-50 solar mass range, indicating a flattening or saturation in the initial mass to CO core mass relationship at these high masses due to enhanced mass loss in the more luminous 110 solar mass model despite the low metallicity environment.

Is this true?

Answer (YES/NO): NO